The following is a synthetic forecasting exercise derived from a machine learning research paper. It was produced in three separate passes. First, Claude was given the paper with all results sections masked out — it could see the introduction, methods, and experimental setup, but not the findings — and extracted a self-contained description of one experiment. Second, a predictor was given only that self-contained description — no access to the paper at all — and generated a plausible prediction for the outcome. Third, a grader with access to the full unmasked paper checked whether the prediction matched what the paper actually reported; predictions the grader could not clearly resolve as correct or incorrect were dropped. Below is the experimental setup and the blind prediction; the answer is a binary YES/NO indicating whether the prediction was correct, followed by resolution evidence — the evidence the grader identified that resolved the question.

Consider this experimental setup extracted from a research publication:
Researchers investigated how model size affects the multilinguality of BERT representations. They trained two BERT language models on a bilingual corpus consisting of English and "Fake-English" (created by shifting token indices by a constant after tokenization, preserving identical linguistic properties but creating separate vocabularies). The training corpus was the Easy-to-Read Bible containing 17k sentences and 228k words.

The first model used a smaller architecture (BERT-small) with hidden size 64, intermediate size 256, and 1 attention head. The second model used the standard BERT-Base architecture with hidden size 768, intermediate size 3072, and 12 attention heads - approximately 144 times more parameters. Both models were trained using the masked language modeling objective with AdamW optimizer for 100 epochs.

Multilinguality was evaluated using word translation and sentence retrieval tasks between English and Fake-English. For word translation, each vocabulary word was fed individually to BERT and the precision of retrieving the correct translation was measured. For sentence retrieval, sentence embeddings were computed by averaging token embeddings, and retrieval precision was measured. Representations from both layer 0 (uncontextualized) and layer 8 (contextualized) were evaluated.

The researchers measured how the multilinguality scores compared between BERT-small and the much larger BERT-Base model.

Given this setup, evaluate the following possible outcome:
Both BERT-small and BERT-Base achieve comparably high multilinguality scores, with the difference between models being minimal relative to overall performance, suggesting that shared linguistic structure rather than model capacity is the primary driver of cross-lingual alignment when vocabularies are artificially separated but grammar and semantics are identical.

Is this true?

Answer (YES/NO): NO